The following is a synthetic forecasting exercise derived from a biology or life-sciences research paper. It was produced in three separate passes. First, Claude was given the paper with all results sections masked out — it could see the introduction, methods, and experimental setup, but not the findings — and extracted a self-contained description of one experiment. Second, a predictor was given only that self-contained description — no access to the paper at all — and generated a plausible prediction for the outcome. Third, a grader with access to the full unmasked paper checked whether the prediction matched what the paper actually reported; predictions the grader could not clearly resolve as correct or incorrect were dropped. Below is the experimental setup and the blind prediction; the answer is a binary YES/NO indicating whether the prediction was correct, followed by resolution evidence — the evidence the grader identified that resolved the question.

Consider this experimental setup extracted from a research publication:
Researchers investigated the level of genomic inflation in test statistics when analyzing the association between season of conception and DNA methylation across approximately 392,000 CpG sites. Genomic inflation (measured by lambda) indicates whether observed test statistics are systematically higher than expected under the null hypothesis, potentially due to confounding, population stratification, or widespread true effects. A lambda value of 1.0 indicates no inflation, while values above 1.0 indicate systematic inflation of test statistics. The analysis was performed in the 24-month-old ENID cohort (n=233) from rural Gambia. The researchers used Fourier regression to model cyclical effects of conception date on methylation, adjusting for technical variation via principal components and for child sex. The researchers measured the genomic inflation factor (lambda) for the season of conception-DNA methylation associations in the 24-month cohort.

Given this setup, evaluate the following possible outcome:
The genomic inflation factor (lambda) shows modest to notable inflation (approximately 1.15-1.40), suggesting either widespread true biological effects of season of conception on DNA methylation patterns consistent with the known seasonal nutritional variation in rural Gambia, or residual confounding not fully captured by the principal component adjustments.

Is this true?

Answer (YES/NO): YES